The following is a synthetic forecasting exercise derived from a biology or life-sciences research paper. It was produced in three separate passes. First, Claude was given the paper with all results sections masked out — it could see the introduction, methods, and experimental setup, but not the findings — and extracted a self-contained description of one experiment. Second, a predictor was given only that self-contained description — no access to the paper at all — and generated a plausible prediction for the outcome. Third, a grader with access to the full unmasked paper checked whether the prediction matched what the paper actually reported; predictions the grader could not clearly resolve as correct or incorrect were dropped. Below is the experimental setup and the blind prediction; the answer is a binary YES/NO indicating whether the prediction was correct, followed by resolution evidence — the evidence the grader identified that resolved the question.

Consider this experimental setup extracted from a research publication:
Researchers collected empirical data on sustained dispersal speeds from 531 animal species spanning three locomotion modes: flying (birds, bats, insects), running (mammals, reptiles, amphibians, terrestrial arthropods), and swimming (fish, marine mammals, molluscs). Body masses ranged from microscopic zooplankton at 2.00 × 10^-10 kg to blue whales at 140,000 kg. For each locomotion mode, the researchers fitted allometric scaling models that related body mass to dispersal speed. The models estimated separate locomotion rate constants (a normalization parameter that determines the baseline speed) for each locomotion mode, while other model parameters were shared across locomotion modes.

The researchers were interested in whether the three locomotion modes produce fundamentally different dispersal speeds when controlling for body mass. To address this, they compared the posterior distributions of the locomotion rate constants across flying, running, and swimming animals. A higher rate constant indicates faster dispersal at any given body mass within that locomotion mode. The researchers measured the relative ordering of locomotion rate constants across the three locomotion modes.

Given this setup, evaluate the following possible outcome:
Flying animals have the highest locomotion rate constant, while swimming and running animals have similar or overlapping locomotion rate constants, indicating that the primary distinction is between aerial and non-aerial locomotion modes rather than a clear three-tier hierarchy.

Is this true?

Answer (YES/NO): YES